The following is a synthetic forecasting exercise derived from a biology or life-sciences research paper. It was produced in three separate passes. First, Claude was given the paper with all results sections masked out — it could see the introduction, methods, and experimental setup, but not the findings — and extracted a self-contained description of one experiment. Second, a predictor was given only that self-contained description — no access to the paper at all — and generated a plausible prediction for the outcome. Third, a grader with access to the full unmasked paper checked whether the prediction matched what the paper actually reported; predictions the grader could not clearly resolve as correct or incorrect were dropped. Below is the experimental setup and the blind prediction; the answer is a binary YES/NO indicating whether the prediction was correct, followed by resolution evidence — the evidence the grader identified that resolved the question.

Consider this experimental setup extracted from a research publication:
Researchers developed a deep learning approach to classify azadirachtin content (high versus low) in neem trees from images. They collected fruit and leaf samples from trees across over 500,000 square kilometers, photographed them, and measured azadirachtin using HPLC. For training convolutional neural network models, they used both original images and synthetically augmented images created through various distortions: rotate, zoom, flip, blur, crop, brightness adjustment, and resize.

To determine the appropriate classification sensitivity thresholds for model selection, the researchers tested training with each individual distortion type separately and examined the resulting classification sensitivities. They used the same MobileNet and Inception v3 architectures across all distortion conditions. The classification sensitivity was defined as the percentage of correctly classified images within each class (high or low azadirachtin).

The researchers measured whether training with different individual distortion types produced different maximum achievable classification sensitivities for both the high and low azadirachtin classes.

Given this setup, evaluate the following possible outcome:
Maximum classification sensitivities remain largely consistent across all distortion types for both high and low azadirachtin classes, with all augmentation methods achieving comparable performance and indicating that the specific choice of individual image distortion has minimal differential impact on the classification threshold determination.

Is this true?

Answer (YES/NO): NO